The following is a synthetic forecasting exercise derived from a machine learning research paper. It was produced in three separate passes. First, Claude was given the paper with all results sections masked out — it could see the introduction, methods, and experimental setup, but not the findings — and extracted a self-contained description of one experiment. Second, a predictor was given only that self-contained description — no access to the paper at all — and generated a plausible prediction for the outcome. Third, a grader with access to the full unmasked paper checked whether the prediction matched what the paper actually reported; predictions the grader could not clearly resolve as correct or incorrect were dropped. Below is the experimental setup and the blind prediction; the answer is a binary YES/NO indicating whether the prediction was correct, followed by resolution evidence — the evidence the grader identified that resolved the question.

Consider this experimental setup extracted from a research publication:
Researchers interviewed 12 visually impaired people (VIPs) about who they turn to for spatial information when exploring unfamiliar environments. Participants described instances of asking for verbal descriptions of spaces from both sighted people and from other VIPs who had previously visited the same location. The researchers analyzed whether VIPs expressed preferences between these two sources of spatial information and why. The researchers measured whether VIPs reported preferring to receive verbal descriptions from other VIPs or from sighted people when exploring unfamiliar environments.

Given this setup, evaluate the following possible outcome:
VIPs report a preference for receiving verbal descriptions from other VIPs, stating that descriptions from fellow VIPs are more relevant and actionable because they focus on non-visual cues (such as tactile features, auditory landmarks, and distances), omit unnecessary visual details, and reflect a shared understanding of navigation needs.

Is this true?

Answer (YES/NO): YES